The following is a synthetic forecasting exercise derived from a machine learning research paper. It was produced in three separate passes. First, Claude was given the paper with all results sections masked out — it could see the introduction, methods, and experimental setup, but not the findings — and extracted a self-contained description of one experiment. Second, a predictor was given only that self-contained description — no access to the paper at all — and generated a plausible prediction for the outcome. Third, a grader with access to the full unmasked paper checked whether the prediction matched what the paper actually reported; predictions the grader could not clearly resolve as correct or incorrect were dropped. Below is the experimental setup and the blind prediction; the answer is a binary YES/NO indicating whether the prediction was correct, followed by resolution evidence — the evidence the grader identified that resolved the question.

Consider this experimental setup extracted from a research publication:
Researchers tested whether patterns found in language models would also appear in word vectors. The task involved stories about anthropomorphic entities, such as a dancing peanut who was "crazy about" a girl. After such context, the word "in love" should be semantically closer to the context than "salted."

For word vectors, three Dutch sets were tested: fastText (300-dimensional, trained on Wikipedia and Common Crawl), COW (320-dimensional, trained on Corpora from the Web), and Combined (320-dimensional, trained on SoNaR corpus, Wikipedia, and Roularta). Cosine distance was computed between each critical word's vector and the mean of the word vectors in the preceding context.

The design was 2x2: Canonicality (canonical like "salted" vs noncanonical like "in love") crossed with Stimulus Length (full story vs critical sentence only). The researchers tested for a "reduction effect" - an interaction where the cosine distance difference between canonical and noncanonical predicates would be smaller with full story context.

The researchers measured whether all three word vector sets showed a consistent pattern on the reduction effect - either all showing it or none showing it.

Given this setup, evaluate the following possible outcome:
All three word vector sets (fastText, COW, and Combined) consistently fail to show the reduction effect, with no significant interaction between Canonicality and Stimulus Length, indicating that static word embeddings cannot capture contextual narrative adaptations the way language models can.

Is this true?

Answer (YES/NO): NO